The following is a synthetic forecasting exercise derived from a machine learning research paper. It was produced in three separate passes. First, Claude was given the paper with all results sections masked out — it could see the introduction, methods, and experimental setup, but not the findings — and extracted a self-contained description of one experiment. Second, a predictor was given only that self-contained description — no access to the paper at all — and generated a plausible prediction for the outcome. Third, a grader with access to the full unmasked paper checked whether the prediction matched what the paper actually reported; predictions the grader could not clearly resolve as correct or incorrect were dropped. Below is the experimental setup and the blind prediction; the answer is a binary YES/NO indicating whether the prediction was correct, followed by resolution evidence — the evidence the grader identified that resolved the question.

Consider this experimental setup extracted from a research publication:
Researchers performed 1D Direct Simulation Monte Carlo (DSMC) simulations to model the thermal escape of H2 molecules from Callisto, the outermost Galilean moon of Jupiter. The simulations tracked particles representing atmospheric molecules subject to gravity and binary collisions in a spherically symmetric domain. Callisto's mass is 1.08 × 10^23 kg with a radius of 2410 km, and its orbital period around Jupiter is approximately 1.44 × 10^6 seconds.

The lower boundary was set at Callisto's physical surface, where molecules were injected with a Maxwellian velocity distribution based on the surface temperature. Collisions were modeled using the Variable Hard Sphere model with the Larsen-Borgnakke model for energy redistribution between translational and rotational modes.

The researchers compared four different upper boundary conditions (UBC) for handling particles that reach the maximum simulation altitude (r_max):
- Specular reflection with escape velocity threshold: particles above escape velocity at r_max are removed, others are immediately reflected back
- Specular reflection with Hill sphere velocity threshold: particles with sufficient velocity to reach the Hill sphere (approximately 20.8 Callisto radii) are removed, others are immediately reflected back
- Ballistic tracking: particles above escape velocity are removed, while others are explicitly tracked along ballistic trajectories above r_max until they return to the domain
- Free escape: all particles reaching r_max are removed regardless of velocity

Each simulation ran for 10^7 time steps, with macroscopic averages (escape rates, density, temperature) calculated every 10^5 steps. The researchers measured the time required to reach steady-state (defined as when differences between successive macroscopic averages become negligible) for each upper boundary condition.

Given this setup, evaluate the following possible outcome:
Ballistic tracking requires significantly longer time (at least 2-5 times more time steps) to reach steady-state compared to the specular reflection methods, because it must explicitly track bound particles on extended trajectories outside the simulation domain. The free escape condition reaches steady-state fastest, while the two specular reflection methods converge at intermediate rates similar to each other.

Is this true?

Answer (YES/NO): NO